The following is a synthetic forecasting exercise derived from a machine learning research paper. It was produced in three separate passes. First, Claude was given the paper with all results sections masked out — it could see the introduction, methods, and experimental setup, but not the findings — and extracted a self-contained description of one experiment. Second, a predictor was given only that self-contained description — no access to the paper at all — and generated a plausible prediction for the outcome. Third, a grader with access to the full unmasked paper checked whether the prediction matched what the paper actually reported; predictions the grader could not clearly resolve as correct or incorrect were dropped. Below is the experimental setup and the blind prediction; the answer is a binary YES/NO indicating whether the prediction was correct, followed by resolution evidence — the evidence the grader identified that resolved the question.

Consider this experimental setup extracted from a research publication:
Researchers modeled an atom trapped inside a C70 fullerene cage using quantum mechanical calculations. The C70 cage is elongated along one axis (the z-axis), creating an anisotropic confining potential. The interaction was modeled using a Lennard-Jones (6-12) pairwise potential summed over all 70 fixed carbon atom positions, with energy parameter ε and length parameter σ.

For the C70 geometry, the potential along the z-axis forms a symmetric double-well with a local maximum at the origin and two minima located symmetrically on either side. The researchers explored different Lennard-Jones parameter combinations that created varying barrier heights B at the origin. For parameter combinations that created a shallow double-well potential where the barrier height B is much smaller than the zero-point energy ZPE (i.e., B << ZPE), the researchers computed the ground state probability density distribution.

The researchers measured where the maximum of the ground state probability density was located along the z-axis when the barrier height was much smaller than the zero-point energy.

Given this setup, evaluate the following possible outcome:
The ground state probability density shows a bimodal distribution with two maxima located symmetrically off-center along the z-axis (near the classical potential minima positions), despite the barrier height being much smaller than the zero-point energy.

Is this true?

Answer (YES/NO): NO